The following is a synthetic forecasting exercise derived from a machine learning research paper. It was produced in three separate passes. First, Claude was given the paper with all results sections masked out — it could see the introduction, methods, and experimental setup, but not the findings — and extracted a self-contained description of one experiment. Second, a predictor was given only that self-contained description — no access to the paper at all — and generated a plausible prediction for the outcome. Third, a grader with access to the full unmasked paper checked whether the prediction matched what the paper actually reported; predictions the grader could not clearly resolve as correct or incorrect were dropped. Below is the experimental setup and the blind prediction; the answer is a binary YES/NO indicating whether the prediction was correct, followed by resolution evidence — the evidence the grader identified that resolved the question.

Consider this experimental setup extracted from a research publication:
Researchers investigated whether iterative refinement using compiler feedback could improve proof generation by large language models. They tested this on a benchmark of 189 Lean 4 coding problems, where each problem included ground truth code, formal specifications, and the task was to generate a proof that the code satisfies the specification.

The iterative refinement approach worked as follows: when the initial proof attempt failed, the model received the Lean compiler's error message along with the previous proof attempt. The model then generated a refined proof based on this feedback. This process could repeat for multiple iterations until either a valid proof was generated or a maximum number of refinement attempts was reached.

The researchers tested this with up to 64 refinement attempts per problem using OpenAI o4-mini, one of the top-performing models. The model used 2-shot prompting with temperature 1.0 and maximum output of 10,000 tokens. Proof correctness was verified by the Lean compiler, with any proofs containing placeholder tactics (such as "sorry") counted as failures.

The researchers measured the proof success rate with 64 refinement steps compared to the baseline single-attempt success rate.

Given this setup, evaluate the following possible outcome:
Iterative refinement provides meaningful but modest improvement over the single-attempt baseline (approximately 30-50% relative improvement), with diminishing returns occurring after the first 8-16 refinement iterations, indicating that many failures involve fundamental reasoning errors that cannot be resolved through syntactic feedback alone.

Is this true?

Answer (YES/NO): NO